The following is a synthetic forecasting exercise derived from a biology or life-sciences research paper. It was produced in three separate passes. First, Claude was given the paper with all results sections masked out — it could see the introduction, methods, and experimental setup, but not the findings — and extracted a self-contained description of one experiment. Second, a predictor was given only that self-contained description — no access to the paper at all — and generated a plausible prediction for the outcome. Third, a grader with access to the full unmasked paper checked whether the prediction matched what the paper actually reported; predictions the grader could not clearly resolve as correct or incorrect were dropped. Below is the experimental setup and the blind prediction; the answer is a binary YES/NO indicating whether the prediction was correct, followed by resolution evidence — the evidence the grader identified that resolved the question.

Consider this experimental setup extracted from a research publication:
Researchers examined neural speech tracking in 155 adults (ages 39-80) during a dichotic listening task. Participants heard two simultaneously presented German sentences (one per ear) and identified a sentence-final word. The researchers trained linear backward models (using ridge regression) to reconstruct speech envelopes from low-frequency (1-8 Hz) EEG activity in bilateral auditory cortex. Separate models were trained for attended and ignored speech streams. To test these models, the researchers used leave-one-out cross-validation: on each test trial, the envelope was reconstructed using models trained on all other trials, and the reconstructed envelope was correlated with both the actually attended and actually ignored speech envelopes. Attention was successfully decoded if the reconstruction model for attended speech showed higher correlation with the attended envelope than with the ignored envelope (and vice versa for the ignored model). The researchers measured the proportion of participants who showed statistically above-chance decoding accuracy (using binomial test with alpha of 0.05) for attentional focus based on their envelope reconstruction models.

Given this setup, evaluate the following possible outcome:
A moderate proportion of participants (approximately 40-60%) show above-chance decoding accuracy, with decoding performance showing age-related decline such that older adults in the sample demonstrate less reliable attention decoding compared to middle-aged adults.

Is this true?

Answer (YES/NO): NO